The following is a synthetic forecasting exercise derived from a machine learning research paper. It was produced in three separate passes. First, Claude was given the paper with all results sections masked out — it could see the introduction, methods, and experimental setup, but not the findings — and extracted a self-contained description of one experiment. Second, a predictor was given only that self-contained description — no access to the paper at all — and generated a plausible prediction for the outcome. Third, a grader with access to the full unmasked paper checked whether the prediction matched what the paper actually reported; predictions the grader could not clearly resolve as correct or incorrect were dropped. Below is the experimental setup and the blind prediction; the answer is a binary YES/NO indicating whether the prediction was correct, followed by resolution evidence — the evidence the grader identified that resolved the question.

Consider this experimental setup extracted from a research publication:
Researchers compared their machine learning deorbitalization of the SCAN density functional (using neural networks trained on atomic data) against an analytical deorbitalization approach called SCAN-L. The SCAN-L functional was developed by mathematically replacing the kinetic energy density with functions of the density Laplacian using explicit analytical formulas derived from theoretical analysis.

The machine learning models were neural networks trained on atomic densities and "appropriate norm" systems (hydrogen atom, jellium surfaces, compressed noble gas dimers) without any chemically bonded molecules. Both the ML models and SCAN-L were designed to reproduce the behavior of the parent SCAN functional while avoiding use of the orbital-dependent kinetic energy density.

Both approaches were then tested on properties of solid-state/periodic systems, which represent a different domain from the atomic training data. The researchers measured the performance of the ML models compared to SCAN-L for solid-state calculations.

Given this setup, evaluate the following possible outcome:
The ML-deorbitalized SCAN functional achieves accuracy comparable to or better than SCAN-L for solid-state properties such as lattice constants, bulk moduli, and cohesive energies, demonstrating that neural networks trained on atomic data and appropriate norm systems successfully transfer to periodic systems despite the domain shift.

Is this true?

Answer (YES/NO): NO